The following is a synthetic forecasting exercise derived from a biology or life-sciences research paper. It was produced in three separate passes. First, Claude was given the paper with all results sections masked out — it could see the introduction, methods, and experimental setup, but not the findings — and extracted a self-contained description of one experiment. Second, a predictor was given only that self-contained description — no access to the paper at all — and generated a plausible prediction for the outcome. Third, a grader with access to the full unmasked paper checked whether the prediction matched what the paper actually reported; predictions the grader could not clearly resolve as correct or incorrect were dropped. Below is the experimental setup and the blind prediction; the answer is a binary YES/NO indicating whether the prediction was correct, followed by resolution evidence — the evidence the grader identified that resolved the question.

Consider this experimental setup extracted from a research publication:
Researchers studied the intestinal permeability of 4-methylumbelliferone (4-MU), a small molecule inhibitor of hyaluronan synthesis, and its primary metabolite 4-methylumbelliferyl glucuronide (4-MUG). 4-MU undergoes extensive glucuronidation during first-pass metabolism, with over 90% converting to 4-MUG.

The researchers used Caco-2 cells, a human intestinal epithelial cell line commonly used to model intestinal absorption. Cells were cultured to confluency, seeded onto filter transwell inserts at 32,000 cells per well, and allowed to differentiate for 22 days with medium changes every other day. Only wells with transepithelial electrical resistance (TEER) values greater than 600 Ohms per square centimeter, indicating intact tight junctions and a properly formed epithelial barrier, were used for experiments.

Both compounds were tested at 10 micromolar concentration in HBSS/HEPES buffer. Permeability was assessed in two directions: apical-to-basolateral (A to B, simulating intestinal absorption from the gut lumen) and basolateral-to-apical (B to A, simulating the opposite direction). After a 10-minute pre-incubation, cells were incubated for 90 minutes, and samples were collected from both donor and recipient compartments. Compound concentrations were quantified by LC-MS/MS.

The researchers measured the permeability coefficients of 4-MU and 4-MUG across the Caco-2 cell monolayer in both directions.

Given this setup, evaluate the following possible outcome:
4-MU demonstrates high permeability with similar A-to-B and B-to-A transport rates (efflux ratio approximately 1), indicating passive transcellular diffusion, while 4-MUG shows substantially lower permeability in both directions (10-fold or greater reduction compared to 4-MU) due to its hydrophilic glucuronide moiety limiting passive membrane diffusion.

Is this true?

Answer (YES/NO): YES